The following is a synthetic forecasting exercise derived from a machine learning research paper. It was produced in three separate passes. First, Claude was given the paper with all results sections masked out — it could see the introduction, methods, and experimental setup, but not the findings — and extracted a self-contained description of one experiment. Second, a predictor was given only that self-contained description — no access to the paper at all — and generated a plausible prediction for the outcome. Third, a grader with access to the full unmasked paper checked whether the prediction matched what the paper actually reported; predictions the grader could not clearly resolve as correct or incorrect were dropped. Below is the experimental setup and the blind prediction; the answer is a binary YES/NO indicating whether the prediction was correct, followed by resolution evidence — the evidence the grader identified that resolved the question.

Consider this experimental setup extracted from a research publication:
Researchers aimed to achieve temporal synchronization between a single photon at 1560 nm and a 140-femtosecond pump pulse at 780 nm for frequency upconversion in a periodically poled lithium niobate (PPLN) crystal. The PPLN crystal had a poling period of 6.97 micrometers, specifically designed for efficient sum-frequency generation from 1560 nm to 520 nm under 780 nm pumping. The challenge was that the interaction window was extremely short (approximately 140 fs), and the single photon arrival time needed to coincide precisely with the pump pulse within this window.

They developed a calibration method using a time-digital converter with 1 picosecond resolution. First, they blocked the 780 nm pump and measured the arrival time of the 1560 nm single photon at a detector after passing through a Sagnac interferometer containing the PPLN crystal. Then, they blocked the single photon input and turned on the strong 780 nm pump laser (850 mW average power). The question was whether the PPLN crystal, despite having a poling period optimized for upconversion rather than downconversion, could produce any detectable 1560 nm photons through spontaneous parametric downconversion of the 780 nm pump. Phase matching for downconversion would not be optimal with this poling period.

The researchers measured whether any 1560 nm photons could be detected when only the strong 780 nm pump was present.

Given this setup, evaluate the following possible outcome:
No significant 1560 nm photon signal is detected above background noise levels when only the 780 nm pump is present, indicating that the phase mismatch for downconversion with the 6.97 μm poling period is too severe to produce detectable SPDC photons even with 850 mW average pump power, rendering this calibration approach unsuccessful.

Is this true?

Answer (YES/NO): NO